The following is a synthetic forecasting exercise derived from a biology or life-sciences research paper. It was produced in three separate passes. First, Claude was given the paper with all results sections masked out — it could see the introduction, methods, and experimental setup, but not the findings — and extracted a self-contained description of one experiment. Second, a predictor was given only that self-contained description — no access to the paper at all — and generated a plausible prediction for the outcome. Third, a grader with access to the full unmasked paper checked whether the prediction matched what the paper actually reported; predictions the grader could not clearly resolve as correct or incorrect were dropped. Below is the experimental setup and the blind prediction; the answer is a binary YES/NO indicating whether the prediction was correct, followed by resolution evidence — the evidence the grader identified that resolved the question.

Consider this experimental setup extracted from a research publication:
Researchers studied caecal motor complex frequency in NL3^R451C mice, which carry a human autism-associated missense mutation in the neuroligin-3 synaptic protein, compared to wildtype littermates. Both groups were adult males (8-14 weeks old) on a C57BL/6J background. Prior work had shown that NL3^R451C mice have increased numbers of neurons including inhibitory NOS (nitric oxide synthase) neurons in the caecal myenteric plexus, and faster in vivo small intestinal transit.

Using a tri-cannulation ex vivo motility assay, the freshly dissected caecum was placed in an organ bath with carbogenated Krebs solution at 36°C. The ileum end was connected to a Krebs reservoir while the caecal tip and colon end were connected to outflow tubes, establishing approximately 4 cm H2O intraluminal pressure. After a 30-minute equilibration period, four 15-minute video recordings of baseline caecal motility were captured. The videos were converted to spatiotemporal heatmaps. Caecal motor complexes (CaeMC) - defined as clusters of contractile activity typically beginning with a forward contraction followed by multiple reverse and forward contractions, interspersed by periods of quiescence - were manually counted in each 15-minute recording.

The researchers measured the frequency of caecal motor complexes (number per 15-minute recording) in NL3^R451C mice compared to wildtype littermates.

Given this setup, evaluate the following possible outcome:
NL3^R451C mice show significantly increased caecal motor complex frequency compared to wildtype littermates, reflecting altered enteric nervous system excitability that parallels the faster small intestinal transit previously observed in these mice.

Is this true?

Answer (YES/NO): YES